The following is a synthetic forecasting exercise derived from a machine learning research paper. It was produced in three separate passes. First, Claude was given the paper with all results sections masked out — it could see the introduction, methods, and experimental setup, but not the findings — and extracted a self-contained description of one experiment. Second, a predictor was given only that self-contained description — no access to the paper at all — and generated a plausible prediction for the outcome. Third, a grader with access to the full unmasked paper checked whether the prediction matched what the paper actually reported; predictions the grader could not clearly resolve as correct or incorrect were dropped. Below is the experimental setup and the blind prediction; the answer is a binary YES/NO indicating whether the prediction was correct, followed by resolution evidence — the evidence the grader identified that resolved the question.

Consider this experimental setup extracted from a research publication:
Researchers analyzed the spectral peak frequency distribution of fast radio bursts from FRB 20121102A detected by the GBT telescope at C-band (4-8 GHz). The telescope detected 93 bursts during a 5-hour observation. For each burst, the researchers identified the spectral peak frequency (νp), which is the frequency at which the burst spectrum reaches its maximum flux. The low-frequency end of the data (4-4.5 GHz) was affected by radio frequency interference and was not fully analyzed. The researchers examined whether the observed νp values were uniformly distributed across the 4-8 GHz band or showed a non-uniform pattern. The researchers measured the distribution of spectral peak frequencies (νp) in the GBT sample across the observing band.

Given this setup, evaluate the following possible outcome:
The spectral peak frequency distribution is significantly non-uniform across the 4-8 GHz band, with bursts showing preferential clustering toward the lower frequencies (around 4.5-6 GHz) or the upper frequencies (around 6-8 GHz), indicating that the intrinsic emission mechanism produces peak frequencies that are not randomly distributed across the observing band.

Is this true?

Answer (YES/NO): NO